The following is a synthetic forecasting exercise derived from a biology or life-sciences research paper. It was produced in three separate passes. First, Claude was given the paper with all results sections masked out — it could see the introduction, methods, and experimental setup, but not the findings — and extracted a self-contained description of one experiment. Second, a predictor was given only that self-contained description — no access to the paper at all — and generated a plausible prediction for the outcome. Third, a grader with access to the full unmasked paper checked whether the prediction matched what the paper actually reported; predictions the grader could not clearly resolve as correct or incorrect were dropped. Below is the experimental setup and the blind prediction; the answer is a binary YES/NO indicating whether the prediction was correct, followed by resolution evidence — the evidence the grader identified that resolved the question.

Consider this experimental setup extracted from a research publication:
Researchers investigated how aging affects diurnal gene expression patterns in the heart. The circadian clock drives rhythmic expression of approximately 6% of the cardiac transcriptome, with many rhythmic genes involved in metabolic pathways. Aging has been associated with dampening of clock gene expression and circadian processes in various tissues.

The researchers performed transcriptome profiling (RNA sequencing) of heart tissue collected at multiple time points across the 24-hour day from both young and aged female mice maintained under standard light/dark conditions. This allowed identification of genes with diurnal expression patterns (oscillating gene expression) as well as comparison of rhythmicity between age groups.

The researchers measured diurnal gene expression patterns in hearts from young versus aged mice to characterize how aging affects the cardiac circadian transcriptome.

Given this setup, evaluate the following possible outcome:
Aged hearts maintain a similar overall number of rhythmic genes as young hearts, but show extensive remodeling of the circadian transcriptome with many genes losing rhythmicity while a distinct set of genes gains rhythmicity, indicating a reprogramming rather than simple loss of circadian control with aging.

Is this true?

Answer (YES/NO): NO